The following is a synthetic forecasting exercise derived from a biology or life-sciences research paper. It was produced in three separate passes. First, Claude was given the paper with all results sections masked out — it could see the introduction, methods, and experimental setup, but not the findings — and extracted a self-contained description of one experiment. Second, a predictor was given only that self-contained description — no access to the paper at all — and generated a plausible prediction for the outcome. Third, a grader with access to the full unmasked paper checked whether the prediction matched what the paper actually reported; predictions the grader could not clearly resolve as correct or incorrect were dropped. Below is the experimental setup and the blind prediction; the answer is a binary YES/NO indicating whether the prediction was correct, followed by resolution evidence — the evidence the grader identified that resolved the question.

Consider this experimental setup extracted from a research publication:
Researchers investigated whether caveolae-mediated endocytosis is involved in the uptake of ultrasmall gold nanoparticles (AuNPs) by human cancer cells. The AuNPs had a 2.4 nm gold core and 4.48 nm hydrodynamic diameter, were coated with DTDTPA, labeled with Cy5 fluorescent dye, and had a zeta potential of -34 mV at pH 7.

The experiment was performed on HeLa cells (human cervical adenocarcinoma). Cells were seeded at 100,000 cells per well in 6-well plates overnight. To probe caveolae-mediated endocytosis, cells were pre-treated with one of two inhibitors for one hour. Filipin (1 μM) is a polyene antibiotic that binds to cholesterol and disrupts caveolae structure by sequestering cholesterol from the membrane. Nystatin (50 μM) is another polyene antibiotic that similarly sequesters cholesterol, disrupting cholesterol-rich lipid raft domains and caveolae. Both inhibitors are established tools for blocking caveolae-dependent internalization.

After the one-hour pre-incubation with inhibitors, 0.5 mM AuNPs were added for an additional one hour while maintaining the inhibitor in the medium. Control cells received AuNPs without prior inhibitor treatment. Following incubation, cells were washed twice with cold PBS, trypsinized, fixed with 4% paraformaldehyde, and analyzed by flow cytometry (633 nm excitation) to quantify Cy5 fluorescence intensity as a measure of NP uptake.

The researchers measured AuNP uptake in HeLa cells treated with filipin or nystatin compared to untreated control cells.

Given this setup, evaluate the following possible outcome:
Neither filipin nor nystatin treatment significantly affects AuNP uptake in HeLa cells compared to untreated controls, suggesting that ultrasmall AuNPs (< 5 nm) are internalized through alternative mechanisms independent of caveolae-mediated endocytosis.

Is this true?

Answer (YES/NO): YES